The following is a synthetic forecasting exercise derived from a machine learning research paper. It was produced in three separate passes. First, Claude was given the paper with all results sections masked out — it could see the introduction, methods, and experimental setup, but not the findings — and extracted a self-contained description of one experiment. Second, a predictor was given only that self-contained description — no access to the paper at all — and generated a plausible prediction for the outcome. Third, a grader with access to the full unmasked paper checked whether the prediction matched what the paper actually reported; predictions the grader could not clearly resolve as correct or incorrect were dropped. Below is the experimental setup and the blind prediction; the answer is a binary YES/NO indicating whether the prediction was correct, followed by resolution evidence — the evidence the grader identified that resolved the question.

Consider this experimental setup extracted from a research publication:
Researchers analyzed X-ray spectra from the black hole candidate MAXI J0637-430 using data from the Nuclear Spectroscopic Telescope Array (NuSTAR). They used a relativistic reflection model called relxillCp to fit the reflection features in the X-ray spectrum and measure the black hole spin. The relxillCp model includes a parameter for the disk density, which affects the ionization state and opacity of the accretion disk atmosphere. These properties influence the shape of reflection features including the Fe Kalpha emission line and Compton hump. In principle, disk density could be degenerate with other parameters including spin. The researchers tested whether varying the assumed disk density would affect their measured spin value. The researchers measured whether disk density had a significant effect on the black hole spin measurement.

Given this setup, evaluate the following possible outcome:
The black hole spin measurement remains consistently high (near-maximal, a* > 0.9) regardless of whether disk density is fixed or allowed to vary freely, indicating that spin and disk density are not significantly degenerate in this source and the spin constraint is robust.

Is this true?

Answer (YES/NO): NO